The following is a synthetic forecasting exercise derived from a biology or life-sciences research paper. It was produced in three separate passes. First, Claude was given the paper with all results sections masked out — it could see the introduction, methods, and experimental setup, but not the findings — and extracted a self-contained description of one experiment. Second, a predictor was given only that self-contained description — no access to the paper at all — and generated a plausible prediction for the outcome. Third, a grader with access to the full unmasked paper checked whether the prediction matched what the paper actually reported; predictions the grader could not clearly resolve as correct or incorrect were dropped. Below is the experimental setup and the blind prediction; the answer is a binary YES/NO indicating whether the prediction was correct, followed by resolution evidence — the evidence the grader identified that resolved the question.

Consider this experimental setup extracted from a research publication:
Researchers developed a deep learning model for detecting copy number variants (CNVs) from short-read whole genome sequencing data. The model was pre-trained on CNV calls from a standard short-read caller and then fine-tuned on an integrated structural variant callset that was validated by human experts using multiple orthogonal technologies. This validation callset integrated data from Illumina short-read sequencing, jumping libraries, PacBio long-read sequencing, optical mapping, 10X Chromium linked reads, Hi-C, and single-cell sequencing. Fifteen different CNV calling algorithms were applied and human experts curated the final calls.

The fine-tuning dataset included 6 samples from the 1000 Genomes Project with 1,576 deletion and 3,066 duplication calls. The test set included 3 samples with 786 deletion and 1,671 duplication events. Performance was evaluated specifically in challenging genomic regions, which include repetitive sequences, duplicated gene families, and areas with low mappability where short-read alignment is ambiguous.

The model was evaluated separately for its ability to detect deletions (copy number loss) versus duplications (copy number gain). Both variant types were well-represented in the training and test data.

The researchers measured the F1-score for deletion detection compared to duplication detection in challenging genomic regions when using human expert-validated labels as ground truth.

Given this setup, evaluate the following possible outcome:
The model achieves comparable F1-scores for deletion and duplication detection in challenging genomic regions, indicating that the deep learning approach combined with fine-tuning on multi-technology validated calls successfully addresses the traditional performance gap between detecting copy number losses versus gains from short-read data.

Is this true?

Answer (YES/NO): NO